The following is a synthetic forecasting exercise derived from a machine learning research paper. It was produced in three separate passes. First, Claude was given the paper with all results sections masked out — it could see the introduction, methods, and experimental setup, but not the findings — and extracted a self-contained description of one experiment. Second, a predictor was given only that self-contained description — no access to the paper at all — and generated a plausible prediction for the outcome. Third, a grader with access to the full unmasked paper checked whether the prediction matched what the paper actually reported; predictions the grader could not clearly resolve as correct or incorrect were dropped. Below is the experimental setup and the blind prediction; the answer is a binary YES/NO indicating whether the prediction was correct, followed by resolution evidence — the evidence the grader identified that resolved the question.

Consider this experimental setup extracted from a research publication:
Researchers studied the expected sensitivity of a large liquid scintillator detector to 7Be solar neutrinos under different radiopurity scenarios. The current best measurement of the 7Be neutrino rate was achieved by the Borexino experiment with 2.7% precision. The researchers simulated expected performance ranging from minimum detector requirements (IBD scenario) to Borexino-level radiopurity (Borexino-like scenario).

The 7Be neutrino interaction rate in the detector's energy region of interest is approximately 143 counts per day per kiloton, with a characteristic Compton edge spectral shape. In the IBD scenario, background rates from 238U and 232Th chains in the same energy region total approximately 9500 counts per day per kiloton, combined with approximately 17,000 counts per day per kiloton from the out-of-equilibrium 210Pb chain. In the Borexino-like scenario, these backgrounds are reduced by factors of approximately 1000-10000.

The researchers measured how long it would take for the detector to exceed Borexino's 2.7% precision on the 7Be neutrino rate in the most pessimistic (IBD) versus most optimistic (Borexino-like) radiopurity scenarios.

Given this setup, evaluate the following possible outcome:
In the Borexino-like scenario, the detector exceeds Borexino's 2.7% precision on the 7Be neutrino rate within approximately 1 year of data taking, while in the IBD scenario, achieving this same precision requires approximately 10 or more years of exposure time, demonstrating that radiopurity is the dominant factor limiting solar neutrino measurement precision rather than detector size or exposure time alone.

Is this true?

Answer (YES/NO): NO